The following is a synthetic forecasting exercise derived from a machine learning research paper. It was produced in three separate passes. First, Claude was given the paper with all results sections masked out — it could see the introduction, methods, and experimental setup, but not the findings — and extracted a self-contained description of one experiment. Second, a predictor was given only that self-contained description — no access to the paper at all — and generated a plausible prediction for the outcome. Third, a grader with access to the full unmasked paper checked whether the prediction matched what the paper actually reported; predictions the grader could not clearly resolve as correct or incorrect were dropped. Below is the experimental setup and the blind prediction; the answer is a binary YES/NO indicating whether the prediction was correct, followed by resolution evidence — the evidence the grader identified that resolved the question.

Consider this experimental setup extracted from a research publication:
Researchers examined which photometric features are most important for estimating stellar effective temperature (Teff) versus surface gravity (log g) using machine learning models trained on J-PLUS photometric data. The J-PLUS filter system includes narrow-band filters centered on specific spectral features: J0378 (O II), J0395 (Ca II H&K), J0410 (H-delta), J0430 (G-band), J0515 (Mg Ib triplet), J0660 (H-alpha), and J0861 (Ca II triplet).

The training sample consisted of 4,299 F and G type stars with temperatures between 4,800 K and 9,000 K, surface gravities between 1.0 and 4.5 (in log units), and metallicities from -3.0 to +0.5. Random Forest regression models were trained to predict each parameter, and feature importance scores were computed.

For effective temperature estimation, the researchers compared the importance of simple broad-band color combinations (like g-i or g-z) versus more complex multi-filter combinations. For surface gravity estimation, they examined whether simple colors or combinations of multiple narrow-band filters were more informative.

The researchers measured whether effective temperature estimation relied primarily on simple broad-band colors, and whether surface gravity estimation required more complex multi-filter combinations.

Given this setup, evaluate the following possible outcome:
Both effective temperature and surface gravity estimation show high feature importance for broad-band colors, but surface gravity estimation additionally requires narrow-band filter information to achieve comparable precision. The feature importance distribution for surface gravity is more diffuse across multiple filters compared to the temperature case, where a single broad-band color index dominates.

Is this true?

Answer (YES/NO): NO